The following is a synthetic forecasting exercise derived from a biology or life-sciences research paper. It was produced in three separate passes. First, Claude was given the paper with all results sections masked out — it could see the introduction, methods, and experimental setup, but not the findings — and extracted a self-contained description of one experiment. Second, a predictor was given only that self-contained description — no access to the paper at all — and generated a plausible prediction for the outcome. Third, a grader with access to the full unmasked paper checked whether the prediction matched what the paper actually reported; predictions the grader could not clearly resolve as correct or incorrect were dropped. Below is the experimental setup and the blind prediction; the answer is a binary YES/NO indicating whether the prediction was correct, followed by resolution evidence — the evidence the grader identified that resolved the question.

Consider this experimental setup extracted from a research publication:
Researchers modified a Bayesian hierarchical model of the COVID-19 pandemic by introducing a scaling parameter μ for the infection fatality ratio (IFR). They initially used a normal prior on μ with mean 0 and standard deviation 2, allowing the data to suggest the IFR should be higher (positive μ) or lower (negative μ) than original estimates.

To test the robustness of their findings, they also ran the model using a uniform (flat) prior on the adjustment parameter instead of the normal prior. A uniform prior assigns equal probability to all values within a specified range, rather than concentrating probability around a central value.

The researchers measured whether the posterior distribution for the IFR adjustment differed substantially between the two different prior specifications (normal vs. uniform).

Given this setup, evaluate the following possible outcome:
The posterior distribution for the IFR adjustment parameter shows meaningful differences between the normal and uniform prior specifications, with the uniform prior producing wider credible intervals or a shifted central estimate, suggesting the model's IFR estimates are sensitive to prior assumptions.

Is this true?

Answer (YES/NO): NO